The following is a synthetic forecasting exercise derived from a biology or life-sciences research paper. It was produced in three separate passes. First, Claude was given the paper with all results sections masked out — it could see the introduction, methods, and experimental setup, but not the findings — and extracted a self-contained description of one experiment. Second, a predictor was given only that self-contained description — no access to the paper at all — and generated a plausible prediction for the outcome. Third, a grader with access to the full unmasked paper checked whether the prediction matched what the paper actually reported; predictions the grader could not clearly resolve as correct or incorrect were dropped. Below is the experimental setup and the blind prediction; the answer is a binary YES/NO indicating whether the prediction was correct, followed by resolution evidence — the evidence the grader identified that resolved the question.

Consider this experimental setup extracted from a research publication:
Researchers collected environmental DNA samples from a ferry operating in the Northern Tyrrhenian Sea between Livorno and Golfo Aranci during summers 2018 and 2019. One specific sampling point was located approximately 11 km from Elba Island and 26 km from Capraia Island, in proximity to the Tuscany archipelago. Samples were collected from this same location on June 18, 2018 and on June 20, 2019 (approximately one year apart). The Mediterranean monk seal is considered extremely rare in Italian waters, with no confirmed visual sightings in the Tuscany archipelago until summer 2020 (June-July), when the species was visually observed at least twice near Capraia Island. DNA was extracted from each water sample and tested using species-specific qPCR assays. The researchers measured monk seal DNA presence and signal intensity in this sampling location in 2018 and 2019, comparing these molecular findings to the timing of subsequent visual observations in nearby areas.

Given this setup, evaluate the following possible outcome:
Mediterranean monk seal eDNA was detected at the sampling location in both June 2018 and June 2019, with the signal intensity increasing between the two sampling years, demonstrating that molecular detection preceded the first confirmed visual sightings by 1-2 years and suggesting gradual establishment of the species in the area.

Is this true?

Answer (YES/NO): YES